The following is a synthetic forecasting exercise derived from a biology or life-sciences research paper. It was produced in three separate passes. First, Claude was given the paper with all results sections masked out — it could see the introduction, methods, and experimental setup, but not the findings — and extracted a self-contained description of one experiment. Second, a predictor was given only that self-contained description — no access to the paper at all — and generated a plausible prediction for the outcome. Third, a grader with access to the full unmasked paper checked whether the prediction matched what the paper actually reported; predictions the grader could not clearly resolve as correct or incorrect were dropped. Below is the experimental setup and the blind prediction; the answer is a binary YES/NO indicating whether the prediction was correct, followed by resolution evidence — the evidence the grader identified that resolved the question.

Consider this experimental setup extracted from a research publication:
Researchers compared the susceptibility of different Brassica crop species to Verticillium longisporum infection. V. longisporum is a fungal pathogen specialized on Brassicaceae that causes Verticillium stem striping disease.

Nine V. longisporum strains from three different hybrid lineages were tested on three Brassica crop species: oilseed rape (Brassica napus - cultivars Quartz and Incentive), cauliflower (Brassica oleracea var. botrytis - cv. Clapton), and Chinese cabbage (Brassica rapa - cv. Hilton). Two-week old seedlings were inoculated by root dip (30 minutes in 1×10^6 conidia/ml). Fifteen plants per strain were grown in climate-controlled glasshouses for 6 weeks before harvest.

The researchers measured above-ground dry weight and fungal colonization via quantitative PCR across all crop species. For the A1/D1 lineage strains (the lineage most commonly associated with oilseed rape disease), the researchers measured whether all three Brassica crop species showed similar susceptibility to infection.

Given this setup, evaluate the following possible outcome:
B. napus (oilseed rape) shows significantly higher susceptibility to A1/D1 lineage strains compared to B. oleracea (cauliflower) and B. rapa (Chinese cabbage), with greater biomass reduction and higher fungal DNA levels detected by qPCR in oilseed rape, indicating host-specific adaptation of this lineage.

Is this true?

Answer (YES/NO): NO